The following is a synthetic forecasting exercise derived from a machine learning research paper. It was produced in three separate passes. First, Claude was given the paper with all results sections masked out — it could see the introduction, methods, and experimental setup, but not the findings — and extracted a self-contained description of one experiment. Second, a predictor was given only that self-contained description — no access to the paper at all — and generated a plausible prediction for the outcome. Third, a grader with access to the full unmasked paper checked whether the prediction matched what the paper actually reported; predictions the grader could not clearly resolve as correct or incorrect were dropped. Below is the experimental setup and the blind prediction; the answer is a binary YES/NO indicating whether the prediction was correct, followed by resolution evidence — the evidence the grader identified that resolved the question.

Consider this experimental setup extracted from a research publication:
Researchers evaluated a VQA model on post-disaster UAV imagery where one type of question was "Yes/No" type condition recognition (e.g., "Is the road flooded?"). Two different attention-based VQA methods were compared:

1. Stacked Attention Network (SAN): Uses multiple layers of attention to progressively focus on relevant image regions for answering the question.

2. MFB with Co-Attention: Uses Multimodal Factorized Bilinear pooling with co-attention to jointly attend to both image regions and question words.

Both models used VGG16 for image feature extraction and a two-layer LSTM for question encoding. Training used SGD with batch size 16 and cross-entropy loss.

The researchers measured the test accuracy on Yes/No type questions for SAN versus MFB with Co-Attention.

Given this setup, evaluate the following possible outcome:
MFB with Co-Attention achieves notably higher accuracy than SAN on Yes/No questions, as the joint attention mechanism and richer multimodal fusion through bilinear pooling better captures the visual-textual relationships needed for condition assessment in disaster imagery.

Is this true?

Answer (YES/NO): YES